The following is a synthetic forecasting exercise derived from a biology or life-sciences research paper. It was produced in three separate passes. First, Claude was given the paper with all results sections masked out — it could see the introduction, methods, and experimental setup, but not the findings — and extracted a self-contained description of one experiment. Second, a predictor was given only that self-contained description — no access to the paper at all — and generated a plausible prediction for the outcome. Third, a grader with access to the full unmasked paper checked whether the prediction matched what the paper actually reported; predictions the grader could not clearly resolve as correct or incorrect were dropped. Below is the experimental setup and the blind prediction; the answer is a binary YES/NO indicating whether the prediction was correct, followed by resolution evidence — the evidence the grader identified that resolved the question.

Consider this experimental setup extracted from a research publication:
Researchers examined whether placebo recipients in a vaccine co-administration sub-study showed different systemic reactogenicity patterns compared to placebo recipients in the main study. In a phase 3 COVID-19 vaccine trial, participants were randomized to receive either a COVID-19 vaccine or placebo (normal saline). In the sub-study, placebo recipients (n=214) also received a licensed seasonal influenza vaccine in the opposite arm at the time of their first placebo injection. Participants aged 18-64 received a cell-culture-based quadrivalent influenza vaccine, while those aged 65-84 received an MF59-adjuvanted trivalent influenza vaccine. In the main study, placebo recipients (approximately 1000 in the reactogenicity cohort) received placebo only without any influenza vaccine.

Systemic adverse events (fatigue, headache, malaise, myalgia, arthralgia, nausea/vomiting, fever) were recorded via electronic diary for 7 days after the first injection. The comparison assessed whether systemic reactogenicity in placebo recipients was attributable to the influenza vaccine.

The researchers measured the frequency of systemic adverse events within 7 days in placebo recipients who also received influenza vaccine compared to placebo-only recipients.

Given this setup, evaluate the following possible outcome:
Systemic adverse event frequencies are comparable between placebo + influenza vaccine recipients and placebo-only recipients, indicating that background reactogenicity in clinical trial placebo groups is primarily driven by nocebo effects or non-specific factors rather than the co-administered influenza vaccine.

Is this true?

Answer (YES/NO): NO